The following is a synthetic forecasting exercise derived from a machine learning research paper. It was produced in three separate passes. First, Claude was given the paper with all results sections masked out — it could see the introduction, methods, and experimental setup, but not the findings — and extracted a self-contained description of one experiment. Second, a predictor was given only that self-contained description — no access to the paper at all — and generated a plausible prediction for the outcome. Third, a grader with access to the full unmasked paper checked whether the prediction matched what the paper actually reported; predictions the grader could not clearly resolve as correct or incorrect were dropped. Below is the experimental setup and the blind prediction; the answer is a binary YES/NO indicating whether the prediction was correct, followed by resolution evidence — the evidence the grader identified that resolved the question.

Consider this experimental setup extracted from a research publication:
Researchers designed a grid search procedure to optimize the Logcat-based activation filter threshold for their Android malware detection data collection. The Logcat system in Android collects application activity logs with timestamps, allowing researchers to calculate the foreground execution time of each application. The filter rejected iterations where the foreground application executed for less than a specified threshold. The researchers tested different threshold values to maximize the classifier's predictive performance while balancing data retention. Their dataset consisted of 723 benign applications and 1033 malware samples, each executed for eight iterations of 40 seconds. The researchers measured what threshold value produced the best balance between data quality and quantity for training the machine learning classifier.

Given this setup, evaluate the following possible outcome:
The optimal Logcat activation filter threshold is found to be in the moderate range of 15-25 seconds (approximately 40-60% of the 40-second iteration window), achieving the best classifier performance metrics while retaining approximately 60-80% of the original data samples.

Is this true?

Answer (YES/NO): NO